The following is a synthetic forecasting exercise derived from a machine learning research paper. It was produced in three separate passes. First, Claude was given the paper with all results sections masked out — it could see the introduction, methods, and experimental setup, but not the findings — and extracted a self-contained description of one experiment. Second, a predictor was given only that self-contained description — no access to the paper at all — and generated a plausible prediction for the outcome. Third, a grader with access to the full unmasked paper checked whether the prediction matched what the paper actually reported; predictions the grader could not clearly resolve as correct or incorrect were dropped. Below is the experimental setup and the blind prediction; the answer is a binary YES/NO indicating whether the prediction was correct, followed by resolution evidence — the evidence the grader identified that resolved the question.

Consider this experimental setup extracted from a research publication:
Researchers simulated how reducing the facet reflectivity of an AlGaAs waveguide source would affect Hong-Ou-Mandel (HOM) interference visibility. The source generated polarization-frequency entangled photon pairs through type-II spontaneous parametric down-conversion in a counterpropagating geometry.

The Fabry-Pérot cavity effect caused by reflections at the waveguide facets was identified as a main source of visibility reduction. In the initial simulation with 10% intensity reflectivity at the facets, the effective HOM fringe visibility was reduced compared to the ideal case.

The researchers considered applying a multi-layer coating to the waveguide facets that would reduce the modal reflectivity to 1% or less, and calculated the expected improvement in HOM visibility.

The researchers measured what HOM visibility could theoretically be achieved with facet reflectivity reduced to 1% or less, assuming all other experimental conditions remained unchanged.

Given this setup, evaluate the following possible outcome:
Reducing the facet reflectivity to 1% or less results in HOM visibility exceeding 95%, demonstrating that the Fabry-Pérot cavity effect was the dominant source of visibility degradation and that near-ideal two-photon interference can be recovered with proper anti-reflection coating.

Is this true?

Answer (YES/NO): YES